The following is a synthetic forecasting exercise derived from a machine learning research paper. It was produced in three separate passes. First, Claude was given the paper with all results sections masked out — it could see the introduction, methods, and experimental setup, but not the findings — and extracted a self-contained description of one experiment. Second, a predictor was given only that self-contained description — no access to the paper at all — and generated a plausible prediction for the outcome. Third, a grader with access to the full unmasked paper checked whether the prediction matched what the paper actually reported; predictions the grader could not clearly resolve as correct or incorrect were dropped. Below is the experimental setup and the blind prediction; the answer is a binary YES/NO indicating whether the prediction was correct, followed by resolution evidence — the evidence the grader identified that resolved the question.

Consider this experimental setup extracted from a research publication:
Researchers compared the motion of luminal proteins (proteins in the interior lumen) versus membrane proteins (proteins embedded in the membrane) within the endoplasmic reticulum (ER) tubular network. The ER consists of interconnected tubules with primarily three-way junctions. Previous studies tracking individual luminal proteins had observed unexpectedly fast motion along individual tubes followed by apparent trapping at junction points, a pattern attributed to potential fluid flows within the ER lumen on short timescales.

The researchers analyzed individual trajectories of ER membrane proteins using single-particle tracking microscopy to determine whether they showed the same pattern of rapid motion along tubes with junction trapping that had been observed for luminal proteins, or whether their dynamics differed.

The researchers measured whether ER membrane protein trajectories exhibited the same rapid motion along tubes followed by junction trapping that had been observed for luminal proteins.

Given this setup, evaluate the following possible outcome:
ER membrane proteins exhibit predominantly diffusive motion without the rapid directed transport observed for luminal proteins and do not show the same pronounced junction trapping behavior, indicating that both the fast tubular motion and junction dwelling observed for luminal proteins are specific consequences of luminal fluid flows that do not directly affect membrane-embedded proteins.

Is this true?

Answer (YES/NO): YES